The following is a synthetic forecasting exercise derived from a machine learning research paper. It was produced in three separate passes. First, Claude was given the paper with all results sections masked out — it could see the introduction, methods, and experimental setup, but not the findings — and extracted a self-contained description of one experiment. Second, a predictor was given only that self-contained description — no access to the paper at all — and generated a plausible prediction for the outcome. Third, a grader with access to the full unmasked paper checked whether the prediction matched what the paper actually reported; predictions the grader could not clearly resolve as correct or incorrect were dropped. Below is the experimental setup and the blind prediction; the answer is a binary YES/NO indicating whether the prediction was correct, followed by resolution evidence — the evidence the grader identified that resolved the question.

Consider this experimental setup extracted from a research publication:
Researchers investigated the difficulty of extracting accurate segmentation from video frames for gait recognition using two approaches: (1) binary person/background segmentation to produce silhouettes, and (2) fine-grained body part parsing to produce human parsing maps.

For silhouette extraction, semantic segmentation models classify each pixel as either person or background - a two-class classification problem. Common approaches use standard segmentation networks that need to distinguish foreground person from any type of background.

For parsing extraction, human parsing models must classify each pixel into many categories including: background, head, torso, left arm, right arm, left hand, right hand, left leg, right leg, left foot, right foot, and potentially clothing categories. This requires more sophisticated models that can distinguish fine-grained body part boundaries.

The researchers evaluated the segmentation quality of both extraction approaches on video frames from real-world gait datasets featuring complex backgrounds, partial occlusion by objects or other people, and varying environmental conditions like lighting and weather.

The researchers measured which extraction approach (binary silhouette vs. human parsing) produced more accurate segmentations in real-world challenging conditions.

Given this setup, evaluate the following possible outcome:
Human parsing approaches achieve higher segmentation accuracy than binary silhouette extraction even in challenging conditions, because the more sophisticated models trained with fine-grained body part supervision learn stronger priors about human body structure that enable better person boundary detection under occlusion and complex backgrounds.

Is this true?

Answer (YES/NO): NO